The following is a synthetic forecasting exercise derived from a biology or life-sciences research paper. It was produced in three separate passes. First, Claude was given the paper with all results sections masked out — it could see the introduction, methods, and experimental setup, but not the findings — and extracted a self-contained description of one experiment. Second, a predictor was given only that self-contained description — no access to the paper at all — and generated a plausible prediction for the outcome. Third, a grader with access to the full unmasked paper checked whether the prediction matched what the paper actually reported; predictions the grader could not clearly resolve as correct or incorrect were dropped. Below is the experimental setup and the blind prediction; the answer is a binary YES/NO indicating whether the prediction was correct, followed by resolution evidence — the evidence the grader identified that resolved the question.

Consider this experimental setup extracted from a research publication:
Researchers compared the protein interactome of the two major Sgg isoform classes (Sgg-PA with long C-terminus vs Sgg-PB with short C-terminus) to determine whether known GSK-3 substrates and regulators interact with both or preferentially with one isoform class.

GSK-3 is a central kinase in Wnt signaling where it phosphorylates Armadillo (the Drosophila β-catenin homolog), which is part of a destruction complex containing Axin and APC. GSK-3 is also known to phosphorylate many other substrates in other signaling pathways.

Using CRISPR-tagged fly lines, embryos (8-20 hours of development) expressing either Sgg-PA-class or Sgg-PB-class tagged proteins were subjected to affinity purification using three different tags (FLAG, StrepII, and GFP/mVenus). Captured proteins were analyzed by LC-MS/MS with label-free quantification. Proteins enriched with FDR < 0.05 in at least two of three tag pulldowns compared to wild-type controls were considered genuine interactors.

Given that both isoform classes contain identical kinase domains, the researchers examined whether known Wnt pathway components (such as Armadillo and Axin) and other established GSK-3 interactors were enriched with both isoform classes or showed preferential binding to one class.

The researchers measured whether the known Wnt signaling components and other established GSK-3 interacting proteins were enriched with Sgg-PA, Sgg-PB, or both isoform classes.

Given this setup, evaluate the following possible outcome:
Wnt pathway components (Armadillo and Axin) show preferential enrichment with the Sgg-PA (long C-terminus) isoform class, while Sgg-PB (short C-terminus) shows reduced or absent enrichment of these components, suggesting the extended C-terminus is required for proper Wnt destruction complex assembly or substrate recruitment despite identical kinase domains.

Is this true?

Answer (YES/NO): NO